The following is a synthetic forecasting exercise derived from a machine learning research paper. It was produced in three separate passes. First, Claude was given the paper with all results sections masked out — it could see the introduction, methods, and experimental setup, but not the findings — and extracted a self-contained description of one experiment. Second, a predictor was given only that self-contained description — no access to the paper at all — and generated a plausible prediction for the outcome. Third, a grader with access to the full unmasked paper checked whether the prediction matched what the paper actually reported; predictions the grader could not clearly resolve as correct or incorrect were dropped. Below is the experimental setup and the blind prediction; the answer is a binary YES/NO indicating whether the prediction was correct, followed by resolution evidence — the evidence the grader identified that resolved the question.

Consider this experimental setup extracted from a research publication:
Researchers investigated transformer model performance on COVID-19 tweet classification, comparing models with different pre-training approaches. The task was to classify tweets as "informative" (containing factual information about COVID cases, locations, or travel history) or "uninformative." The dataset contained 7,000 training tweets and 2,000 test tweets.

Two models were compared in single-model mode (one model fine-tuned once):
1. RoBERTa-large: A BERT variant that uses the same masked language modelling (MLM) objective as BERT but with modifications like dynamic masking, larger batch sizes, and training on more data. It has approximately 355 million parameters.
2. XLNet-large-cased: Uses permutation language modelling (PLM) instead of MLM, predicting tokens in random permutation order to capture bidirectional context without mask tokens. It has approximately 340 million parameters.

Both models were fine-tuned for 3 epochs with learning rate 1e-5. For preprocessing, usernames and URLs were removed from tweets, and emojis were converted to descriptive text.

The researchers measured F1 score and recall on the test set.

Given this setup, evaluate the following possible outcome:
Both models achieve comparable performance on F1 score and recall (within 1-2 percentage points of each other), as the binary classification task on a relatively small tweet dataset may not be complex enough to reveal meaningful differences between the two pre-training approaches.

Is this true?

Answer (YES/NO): NO